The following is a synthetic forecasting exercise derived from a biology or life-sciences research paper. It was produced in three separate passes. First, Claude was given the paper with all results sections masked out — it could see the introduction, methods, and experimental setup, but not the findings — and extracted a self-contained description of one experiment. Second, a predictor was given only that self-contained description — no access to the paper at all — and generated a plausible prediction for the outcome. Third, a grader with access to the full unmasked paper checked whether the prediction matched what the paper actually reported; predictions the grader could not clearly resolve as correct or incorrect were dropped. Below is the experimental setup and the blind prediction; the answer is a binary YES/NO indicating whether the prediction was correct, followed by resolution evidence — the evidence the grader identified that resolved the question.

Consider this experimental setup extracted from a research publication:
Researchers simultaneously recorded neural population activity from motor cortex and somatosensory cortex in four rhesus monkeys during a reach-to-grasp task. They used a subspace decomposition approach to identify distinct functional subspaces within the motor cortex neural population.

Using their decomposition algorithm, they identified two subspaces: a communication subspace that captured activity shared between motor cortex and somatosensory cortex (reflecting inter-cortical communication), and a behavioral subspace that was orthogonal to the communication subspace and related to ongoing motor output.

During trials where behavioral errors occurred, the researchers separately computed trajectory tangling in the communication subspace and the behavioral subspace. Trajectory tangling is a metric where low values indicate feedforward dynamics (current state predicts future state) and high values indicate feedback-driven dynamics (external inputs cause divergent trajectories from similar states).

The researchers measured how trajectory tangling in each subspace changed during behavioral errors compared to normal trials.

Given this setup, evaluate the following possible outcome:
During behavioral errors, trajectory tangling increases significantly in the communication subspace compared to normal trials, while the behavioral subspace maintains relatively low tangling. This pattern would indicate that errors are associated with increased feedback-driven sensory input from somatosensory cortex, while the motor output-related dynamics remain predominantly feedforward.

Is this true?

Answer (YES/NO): YES